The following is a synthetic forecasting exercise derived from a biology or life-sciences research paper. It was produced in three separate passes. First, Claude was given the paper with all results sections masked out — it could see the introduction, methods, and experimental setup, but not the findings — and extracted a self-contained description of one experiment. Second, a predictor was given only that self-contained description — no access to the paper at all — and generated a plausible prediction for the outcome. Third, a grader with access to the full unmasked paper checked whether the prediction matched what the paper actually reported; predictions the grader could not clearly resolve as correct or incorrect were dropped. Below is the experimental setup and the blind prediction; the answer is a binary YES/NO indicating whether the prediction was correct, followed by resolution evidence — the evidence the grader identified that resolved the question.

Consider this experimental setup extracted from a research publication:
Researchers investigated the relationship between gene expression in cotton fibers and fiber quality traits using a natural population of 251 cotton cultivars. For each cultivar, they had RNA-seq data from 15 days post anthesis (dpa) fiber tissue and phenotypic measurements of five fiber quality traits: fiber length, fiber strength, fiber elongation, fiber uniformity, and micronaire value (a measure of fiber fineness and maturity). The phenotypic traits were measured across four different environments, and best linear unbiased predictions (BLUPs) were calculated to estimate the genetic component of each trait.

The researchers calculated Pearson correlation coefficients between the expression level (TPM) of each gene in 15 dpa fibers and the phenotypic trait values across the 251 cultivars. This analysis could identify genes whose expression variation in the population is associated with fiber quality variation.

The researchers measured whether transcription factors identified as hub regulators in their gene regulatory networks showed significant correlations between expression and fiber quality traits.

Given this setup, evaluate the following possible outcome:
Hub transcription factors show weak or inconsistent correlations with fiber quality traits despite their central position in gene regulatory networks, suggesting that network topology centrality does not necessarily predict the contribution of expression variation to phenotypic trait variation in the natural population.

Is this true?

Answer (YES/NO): NO